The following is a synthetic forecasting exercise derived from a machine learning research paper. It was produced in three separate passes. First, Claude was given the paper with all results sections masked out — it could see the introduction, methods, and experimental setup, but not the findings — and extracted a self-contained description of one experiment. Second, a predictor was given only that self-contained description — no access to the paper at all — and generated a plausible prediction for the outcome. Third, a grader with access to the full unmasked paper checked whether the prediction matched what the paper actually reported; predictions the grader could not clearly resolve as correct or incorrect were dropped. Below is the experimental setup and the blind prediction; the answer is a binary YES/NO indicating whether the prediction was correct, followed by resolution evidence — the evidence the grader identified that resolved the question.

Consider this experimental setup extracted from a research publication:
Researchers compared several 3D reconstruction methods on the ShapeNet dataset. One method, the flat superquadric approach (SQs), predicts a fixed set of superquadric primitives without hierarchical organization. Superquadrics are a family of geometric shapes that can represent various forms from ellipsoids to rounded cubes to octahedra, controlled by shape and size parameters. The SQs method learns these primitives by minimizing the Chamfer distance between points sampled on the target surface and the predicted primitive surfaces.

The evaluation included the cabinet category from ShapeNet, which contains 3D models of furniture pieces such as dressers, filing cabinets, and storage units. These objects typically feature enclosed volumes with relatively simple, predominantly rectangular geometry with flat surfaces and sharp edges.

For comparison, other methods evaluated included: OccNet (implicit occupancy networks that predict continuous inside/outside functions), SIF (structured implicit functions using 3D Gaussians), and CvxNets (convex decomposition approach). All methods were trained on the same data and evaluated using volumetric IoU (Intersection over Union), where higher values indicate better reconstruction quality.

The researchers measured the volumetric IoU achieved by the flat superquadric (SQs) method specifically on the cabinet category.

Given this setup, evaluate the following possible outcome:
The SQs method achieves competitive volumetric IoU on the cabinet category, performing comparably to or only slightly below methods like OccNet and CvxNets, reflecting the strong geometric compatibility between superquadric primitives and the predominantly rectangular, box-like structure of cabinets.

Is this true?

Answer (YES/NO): NO